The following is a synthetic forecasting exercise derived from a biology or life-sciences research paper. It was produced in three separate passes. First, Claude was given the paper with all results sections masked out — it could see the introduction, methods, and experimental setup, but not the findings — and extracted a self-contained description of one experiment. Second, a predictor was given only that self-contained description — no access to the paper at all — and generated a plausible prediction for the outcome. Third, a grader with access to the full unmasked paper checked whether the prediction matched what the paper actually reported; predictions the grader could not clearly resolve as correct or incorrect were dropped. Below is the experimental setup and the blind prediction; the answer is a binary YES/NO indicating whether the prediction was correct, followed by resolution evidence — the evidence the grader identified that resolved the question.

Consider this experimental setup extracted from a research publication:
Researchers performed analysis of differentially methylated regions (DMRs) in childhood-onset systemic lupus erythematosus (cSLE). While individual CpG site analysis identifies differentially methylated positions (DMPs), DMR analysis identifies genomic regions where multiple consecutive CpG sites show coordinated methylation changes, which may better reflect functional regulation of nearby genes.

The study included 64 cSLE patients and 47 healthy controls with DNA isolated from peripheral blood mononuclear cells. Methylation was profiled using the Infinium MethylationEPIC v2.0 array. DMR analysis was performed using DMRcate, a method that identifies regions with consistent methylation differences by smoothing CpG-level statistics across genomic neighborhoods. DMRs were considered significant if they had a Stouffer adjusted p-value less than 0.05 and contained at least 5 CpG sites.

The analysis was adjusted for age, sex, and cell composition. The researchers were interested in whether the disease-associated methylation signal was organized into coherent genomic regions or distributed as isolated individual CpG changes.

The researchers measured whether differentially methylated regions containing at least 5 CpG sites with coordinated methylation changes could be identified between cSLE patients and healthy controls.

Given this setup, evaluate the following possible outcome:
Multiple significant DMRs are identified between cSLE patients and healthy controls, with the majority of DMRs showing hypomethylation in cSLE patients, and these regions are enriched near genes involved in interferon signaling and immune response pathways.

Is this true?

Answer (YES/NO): NO